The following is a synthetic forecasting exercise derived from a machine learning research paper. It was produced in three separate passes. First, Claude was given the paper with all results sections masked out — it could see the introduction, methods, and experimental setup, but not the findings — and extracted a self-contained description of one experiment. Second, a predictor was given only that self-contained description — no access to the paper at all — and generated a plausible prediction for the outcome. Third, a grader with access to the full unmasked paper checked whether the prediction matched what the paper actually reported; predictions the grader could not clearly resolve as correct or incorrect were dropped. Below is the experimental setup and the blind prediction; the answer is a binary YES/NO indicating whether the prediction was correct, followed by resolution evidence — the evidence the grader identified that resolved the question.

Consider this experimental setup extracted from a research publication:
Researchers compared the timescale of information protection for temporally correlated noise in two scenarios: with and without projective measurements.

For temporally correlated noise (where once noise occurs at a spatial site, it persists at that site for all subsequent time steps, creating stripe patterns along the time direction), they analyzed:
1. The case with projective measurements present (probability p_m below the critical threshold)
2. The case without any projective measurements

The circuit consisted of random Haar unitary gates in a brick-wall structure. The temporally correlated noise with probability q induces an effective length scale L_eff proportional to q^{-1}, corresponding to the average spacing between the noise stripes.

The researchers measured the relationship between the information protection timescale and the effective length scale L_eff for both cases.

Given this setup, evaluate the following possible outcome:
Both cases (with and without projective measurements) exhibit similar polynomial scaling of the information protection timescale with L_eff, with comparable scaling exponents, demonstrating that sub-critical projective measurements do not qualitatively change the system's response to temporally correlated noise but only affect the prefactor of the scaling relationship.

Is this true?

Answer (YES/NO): NO